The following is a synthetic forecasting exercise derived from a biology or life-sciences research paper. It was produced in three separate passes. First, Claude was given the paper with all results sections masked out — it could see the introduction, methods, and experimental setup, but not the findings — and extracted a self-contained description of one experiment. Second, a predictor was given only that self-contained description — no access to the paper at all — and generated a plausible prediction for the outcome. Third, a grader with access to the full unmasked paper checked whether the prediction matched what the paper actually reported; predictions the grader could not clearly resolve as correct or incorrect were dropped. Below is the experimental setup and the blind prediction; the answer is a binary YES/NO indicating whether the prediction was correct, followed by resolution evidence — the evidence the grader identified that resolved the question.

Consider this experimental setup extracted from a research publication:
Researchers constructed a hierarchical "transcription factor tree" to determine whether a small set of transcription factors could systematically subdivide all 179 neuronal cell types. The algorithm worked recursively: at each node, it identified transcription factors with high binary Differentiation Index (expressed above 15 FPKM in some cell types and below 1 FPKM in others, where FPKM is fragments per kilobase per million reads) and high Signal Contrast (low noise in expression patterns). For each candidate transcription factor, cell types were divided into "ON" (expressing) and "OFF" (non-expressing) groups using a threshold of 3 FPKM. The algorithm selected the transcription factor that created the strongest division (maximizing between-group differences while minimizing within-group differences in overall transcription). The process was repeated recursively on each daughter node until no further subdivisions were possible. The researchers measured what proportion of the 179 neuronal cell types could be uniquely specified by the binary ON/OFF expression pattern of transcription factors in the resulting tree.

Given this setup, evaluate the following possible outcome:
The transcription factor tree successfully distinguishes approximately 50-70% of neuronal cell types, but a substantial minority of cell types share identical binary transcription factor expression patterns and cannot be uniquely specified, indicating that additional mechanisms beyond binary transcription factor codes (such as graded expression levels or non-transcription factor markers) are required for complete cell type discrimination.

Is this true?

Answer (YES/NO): NO